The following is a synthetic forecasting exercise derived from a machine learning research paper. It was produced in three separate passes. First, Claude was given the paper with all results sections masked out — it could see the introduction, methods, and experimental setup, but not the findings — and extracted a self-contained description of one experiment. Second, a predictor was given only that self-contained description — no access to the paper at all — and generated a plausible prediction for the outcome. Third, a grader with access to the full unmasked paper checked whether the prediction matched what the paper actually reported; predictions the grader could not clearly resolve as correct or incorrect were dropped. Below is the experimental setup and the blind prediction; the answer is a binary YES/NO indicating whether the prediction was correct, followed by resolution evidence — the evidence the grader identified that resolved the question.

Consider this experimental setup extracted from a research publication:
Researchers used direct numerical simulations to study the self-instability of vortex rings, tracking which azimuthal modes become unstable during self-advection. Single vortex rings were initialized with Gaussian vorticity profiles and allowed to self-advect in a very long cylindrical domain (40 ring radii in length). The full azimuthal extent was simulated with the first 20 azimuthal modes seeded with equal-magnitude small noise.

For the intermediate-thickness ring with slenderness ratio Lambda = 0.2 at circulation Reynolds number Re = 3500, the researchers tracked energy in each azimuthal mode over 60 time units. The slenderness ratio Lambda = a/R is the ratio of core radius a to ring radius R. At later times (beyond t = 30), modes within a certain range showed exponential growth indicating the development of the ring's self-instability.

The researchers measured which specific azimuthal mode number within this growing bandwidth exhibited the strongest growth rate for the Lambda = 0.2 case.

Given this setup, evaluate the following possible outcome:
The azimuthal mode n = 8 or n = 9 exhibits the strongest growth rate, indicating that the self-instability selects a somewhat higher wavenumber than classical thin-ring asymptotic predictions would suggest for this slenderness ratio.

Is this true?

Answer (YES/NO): YES